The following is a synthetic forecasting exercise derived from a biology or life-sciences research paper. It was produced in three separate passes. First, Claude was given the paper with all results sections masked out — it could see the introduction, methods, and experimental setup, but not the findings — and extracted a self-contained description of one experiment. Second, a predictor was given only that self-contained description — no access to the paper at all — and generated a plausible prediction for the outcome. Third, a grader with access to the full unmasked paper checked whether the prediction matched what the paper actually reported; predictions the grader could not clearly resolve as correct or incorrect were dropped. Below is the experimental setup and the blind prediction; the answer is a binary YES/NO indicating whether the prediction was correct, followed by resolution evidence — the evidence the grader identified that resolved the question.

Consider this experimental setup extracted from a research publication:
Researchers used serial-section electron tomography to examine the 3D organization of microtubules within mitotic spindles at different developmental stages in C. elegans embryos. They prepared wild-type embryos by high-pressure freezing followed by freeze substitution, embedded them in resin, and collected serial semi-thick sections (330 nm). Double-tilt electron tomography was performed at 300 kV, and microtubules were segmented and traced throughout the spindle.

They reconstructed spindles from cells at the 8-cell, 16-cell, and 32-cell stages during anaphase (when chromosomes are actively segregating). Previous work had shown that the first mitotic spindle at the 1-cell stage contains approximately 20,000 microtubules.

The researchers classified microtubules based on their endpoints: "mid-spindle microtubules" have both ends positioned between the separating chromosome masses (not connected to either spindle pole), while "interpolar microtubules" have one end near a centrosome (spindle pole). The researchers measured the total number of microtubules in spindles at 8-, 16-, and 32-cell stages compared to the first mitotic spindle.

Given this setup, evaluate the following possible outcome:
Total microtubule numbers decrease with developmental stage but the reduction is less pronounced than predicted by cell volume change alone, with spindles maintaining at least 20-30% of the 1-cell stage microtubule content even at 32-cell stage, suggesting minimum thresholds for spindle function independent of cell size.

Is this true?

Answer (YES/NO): NO